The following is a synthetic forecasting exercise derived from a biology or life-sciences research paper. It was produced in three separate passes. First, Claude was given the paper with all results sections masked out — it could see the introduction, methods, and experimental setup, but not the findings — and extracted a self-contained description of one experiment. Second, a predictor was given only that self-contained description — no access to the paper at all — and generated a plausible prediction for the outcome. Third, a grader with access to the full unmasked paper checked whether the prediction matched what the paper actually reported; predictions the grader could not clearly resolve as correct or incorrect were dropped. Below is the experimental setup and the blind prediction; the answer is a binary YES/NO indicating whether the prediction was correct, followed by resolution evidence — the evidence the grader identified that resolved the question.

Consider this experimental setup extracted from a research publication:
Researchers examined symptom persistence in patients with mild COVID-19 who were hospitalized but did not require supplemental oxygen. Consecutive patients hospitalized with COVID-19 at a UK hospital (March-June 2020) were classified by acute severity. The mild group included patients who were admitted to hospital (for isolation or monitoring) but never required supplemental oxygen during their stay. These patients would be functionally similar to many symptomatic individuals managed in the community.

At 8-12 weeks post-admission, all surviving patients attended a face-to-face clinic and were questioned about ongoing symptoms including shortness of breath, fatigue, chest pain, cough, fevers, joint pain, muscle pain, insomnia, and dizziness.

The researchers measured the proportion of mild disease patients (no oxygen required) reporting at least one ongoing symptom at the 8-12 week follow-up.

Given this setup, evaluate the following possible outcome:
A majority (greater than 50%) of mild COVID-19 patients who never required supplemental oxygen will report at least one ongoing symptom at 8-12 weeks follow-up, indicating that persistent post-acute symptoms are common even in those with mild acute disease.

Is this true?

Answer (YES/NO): YES